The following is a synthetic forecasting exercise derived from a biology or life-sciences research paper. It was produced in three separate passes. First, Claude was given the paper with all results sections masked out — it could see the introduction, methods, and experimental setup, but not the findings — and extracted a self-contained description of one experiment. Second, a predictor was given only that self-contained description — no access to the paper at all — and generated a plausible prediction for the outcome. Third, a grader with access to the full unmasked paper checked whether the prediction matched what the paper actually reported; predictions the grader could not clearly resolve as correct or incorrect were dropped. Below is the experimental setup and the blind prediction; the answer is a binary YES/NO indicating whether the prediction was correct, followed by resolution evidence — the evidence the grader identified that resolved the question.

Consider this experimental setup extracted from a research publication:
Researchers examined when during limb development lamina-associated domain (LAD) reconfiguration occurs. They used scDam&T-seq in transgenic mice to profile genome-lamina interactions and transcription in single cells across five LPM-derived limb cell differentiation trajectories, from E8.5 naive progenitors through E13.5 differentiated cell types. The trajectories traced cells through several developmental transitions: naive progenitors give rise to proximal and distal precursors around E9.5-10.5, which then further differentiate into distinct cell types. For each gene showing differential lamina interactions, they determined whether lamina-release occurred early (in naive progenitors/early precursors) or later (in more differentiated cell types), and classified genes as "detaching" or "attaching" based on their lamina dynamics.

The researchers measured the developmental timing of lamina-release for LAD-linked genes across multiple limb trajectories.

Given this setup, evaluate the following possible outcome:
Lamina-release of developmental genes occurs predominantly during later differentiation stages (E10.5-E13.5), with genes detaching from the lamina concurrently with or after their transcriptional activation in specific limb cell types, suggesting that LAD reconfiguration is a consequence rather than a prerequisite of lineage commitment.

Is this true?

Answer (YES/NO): NO